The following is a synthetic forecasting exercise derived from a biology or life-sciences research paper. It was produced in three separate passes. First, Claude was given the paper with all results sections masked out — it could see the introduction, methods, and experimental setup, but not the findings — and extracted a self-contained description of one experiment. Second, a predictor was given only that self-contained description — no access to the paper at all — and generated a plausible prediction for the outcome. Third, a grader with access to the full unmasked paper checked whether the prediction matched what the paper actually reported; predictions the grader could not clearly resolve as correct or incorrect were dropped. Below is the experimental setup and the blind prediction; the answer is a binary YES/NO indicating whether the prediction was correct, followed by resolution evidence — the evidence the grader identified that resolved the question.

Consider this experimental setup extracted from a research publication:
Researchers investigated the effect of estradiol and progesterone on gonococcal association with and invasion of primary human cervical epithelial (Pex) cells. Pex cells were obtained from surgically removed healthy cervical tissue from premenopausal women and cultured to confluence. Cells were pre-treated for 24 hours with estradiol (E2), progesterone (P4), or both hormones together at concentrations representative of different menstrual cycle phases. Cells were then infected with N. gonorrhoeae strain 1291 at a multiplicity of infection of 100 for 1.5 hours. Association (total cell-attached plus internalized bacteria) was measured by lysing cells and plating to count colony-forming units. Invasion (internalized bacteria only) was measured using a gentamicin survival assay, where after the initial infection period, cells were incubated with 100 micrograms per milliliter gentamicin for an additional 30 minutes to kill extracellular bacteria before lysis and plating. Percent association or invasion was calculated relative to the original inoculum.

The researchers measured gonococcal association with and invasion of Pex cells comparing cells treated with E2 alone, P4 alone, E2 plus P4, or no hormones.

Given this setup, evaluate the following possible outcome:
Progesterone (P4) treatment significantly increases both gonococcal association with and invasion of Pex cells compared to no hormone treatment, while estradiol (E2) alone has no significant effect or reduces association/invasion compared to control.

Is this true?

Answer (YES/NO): NO